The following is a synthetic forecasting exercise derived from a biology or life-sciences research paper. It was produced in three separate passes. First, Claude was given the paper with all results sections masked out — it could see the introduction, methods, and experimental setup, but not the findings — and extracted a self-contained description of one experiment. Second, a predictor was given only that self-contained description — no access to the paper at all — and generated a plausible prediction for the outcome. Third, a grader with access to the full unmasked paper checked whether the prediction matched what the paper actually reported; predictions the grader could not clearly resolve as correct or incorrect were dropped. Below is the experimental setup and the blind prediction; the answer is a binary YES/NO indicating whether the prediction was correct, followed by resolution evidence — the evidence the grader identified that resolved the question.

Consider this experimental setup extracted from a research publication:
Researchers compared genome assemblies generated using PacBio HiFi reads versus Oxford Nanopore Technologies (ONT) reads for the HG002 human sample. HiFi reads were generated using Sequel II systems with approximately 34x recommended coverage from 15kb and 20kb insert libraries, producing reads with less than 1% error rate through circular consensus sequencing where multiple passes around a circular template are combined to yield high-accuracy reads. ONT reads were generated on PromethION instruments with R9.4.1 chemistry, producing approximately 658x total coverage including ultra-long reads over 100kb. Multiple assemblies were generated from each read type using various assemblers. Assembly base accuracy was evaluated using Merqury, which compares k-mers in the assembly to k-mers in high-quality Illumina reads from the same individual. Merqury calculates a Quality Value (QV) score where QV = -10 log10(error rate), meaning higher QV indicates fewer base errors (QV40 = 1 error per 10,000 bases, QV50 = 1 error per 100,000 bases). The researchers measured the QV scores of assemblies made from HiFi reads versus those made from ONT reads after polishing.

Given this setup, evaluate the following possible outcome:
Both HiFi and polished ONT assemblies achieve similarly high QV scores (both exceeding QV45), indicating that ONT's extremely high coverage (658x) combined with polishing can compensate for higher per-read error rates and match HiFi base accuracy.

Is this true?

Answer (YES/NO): NO